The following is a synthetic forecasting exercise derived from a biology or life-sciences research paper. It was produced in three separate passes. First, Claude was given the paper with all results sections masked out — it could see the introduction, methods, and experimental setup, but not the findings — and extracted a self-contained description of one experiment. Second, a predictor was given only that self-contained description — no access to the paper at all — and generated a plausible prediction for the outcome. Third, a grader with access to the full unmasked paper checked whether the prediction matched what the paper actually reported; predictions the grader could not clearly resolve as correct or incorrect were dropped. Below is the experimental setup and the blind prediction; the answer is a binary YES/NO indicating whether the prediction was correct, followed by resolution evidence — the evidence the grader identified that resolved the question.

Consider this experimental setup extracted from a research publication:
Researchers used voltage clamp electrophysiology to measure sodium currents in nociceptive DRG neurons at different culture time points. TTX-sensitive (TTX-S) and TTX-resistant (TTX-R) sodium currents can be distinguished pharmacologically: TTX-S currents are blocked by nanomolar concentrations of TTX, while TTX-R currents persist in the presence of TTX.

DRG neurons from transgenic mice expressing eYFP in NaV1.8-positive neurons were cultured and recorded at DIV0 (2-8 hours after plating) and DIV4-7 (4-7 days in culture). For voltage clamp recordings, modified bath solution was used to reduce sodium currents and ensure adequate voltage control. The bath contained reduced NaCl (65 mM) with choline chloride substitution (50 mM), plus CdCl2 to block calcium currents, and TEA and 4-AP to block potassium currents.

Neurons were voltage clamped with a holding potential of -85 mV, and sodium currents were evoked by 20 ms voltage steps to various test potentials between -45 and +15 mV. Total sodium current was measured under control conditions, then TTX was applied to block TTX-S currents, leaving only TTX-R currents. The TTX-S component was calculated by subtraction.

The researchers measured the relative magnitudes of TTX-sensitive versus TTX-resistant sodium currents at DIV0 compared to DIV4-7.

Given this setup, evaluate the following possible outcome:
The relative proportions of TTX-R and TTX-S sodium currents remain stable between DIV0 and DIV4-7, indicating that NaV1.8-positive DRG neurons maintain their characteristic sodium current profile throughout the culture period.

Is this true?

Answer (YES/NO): NO